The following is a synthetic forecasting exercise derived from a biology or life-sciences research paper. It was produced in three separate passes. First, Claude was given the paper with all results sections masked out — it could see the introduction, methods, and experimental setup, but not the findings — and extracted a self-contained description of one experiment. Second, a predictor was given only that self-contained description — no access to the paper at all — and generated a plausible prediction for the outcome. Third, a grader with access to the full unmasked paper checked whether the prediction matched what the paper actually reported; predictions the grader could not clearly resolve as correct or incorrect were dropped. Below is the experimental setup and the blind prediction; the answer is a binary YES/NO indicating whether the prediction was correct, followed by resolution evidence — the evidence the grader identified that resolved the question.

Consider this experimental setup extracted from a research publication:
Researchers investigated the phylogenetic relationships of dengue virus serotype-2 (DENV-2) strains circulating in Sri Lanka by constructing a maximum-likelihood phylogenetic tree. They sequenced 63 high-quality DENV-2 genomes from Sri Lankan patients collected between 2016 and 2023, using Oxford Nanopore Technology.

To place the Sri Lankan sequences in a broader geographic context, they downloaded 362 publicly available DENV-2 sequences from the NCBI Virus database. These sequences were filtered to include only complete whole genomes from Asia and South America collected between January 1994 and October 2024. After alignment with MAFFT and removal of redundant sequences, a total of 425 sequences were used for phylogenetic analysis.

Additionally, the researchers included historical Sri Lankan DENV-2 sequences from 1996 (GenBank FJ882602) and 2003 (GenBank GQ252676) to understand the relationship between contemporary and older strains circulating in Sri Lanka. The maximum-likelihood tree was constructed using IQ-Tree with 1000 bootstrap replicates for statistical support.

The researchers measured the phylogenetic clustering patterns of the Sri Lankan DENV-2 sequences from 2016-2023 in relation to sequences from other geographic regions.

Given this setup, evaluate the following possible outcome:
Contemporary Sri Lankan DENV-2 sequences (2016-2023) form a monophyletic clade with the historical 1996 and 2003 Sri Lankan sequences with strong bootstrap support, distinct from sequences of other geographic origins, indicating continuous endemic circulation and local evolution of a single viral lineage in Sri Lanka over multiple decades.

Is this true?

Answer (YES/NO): NO